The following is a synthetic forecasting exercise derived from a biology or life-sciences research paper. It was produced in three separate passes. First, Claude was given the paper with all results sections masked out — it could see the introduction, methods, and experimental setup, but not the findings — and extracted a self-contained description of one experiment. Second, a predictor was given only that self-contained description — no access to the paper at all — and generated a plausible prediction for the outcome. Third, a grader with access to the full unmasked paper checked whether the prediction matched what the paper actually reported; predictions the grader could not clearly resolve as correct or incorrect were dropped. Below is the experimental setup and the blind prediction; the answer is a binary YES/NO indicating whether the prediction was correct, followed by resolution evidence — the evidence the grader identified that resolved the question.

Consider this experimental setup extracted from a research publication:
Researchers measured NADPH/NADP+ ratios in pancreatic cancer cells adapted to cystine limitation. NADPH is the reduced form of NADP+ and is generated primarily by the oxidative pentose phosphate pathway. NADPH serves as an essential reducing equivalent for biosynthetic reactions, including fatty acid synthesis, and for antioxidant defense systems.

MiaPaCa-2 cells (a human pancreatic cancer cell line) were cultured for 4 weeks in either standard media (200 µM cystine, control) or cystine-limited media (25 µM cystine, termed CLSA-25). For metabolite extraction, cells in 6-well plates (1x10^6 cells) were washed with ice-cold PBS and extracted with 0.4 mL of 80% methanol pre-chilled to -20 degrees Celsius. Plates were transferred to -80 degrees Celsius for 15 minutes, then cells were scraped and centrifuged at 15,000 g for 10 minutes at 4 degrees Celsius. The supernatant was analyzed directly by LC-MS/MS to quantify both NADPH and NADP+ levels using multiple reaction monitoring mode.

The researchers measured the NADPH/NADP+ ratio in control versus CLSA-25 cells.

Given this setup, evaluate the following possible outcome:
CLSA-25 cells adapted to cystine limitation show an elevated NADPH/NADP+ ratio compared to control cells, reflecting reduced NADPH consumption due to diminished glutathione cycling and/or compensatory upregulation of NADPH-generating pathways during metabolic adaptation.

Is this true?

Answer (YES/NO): YES